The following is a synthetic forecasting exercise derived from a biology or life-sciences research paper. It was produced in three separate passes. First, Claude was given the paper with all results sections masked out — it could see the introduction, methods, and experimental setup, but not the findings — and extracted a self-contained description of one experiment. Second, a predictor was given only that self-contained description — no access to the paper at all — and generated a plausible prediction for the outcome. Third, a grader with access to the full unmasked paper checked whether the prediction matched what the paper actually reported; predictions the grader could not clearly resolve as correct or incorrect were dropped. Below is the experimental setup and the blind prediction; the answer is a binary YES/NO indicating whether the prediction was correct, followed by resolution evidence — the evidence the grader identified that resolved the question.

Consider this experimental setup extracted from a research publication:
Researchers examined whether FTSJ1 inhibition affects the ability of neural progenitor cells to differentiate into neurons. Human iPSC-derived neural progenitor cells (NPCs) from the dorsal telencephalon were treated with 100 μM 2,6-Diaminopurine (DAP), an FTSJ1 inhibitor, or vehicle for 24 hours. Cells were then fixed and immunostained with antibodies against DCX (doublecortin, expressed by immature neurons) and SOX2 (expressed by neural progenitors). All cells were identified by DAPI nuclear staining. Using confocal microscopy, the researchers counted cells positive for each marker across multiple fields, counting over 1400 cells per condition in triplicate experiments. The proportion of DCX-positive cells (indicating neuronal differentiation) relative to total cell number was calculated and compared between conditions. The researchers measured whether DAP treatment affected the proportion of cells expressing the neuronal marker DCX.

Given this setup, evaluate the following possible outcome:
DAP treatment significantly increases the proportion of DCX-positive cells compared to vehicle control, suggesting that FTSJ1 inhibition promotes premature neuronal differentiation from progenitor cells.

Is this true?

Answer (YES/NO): NO